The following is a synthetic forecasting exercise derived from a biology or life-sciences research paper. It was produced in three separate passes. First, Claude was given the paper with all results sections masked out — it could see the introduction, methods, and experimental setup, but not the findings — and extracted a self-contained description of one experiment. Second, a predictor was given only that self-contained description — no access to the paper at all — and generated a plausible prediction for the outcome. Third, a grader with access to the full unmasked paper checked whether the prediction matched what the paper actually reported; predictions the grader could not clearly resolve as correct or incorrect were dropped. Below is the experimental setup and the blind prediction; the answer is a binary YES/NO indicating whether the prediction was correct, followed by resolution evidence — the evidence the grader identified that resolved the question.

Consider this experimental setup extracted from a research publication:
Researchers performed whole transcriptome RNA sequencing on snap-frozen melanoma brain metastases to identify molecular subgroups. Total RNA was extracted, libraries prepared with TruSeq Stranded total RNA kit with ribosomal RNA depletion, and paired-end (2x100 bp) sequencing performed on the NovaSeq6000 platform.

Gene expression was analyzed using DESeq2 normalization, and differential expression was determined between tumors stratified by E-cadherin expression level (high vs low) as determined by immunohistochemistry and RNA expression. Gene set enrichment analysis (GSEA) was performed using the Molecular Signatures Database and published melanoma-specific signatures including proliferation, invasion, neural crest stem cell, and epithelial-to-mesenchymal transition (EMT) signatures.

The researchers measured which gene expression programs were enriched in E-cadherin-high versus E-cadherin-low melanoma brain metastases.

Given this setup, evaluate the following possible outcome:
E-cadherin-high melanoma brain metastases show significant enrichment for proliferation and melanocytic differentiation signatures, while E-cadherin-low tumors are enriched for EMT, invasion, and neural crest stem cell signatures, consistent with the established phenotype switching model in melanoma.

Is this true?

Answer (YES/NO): YES